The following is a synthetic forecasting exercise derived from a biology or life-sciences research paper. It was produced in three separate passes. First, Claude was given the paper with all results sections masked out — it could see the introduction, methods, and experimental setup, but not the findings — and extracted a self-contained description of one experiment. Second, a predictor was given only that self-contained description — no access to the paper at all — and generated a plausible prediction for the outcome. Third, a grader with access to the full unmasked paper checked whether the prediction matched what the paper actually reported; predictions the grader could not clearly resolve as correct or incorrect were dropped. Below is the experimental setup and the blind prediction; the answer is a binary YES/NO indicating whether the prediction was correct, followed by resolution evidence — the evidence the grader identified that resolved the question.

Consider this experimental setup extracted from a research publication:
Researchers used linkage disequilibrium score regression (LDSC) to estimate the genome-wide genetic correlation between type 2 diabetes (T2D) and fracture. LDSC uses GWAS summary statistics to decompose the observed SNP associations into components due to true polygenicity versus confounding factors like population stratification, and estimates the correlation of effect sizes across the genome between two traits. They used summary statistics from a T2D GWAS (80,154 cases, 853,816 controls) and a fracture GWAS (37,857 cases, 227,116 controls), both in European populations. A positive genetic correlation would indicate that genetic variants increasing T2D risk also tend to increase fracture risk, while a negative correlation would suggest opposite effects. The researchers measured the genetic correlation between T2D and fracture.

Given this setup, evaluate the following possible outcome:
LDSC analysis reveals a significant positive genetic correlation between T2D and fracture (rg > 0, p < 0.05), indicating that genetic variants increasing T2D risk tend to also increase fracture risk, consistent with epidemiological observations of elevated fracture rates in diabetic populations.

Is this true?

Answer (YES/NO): NO